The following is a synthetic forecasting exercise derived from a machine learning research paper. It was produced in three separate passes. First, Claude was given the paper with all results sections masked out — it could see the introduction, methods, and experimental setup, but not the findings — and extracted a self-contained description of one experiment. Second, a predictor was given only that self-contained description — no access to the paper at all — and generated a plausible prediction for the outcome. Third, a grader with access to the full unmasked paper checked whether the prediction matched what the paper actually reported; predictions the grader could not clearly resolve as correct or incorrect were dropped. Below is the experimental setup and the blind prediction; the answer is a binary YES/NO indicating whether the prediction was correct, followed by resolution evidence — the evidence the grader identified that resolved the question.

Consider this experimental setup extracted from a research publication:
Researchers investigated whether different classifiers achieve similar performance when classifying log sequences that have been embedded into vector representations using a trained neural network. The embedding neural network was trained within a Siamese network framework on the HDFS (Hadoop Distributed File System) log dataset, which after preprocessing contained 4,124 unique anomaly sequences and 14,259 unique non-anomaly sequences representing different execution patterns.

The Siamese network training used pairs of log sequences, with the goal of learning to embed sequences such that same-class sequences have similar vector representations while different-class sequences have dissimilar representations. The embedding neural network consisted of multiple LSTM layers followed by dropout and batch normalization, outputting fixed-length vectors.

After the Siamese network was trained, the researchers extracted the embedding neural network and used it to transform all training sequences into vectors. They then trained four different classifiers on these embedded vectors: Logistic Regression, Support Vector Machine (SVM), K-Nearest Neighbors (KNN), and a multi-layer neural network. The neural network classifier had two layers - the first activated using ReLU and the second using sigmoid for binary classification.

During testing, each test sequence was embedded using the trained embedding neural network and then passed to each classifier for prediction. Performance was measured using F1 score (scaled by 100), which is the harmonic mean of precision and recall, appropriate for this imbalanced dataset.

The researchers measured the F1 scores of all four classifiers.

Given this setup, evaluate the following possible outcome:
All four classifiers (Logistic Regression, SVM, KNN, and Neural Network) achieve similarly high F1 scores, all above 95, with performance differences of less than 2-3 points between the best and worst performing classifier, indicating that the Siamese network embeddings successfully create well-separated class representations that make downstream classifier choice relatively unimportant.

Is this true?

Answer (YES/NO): YES